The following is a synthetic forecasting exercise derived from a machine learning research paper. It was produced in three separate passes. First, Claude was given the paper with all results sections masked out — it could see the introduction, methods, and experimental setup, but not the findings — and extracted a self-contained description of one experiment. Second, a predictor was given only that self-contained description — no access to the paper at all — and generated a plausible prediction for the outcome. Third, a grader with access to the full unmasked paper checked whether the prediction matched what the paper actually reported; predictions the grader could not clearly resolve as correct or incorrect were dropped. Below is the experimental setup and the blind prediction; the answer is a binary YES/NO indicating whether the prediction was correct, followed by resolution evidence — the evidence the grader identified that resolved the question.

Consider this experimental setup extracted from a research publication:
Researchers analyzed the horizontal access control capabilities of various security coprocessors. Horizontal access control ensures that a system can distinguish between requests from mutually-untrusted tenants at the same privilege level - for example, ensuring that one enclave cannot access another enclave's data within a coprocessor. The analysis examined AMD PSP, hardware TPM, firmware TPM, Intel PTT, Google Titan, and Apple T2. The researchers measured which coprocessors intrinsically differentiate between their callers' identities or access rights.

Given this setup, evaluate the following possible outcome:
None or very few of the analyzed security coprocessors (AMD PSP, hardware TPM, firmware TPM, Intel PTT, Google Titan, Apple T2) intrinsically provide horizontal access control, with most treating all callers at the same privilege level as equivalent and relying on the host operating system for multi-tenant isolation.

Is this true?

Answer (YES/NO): NO